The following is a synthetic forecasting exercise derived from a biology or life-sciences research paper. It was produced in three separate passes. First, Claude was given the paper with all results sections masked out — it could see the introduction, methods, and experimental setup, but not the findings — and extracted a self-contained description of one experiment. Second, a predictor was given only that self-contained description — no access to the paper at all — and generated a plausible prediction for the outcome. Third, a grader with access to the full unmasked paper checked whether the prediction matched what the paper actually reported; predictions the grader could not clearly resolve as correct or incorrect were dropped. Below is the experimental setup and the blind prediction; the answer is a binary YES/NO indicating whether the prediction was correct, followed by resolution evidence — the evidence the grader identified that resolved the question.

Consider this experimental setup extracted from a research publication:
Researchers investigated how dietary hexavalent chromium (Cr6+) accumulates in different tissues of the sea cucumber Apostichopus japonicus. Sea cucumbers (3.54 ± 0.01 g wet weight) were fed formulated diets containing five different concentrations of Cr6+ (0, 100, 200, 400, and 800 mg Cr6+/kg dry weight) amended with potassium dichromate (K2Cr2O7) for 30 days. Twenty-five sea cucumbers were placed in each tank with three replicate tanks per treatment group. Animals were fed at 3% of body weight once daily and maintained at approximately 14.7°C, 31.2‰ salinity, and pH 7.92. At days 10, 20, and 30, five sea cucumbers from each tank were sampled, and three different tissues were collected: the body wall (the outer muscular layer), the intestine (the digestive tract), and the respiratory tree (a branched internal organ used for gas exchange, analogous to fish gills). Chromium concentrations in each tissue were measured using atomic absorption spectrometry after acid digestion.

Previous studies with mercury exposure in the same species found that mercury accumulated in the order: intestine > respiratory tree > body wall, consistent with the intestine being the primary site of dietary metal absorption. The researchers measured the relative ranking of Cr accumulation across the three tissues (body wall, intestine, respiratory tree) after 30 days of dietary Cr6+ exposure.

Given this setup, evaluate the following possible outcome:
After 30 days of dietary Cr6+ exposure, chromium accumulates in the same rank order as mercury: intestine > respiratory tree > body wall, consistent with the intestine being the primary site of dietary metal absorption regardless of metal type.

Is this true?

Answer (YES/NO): NO